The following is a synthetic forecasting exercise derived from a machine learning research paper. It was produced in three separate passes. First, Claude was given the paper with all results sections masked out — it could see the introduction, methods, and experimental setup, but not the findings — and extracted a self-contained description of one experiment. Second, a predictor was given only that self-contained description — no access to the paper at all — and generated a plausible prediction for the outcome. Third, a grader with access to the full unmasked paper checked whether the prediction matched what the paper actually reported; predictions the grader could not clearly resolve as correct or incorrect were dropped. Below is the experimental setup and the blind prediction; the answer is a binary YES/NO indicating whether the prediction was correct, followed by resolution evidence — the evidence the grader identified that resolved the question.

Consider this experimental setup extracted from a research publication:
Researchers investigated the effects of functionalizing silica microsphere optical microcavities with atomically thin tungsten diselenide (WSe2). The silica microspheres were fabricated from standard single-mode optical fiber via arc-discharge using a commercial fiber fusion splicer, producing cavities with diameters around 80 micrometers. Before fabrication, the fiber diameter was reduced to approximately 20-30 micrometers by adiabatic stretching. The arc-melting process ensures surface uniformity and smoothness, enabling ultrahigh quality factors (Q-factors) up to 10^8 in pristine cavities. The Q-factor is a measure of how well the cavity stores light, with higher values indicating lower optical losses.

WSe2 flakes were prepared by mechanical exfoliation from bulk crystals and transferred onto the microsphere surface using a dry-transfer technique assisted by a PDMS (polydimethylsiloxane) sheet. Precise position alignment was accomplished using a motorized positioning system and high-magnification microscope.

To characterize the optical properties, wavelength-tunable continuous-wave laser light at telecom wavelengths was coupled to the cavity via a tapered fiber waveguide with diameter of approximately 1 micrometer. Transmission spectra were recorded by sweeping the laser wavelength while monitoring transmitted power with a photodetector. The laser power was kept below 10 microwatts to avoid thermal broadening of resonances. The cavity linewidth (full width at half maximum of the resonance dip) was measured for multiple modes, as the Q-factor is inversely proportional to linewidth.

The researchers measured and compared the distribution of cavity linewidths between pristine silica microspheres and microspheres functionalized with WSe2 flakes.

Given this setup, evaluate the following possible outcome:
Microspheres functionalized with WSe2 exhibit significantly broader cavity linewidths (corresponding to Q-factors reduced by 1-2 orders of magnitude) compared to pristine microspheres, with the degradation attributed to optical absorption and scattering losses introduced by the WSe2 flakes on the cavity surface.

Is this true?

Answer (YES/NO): NO